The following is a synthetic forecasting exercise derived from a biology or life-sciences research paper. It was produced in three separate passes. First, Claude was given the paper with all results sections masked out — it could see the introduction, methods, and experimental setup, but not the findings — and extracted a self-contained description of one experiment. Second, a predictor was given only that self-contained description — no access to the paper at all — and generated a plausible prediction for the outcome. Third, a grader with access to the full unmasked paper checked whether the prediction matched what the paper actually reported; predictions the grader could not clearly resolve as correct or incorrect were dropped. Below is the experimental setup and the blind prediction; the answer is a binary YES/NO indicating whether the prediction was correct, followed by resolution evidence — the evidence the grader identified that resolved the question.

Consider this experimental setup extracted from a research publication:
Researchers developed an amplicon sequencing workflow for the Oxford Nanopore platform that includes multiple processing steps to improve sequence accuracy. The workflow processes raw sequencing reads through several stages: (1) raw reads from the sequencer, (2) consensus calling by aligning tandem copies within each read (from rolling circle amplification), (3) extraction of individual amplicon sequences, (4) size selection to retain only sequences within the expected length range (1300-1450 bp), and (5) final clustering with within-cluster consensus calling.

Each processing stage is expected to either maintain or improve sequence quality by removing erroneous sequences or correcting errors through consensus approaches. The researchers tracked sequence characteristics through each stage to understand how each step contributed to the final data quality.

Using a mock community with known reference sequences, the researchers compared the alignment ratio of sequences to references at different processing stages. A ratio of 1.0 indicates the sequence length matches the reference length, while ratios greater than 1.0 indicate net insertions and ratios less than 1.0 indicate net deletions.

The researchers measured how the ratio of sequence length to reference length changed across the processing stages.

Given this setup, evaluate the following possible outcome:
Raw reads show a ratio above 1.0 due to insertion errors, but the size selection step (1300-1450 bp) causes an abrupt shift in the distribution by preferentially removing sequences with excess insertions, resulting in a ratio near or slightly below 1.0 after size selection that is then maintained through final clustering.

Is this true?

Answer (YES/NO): NO